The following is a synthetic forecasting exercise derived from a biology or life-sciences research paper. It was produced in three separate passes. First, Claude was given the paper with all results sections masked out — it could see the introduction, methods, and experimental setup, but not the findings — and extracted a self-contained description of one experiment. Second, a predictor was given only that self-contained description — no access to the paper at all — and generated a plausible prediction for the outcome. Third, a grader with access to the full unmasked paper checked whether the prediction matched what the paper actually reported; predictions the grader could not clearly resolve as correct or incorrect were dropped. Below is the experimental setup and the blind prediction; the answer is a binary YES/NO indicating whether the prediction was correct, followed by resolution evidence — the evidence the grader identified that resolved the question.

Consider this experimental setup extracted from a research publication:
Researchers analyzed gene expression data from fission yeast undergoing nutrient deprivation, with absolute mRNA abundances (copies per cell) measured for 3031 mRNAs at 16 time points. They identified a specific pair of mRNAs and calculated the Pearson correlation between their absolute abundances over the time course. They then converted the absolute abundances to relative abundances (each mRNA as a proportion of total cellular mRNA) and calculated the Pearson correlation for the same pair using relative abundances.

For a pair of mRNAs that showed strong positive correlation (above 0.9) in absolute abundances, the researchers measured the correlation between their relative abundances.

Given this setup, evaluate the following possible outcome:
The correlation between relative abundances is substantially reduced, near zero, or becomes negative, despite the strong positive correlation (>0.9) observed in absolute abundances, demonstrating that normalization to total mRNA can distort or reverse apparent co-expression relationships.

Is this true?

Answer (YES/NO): YES